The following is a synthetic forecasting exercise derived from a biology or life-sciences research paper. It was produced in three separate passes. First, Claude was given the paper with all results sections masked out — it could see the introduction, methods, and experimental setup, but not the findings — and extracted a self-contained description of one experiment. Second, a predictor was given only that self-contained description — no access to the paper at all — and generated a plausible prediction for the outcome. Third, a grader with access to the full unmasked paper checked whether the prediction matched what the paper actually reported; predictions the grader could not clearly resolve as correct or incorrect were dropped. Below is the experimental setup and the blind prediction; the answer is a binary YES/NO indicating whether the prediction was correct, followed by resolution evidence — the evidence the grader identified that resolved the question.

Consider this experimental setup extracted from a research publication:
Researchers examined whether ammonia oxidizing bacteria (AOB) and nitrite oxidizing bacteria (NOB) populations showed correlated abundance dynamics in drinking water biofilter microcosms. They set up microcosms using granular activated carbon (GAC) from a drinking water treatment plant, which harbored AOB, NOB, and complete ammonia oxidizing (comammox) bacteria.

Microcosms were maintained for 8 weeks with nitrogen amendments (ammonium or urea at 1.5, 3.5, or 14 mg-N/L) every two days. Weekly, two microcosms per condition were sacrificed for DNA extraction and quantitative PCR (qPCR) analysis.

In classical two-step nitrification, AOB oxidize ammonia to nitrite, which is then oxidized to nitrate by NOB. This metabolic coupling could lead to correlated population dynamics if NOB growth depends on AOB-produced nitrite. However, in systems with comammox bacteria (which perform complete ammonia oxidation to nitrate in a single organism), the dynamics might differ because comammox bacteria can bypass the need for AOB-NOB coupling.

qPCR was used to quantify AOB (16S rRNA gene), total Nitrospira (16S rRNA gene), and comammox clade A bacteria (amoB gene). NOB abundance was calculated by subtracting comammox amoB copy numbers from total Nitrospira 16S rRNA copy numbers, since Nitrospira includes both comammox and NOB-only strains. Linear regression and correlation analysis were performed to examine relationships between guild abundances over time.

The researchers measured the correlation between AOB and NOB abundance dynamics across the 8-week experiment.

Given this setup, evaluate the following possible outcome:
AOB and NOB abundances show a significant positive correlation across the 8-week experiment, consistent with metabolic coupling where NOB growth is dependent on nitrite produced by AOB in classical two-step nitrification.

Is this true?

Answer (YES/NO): YES